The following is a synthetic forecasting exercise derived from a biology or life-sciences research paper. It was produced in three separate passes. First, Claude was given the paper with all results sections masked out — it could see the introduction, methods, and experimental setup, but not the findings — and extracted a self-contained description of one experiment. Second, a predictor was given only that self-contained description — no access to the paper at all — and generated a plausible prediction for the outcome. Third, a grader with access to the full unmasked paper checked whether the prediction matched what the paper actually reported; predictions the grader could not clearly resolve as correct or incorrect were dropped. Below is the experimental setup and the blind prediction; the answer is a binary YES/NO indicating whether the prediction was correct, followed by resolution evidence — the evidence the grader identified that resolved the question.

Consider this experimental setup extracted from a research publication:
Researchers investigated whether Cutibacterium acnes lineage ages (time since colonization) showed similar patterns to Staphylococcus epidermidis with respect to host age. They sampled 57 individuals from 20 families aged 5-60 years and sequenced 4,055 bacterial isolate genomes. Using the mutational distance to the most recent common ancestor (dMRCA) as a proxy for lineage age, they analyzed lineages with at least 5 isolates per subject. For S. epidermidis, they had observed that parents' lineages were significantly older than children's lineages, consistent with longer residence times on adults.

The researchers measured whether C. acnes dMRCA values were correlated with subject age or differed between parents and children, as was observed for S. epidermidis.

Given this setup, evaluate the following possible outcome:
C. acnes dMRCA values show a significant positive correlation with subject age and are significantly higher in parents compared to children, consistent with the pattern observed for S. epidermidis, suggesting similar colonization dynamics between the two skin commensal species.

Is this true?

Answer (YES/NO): NO